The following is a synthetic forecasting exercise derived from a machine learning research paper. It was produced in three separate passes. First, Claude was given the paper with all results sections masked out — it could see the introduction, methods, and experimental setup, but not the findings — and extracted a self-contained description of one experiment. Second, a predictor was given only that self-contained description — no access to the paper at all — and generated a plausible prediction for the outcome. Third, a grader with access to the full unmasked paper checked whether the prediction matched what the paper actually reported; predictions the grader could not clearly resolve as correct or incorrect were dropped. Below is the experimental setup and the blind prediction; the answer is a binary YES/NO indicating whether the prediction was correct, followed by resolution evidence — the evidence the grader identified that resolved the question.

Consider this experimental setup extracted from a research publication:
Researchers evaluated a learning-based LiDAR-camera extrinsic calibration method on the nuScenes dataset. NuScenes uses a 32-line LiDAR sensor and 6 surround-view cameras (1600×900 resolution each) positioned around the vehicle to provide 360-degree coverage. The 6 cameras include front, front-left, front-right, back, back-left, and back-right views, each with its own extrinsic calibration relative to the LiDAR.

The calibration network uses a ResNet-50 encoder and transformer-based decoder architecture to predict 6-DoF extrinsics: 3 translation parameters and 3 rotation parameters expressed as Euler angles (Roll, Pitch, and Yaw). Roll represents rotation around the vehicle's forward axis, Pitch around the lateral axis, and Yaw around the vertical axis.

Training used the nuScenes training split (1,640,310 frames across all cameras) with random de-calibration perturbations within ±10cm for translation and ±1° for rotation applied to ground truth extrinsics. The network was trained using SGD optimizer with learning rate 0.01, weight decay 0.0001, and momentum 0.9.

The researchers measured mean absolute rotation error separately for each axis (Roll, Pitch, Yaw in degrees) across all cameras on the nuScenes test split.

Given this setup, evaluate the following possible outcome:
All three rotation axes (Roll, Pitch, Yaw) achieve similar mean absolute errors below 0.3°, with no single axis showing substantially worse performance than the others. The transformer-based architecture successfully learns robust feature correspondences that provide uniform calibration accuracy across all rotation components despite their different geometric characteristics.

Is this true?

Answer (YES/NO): NO